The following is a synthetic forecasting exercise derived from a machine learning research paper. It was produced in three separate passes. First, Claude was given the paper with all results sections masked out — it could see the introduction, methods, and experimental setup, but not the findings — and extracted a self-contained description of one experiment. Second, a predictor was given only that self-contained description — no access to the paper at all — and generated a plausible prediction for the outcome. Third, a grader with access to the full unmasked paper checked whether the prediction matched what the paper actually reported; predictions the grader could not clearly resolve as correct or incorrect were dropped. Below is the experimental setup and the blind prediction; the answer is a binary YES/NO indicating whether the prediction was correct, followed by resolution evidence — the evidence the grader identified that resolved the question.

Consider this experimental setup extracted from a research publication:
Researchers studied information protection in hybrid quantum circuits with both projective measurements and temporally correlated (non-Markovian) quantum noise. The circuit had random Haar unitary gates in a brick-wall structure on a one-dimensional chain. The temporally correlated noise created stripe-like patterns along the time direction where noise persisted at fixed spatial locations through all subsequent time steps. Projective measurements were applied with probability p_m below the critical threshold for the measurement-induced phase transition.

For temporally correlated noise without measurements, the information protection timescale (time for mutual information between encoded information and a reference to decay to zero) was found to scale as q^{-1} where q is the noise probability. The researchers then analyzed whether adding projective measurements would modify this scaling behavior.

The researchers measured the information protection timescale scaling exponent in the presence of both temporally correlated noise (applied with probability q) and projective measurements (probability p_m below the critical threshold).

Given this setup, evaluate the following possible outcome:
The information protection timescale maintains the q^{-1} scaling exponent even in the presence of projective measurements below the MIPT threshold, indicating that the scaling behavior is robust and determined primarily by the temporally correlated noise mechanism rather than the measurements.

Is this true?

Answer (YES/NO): NO